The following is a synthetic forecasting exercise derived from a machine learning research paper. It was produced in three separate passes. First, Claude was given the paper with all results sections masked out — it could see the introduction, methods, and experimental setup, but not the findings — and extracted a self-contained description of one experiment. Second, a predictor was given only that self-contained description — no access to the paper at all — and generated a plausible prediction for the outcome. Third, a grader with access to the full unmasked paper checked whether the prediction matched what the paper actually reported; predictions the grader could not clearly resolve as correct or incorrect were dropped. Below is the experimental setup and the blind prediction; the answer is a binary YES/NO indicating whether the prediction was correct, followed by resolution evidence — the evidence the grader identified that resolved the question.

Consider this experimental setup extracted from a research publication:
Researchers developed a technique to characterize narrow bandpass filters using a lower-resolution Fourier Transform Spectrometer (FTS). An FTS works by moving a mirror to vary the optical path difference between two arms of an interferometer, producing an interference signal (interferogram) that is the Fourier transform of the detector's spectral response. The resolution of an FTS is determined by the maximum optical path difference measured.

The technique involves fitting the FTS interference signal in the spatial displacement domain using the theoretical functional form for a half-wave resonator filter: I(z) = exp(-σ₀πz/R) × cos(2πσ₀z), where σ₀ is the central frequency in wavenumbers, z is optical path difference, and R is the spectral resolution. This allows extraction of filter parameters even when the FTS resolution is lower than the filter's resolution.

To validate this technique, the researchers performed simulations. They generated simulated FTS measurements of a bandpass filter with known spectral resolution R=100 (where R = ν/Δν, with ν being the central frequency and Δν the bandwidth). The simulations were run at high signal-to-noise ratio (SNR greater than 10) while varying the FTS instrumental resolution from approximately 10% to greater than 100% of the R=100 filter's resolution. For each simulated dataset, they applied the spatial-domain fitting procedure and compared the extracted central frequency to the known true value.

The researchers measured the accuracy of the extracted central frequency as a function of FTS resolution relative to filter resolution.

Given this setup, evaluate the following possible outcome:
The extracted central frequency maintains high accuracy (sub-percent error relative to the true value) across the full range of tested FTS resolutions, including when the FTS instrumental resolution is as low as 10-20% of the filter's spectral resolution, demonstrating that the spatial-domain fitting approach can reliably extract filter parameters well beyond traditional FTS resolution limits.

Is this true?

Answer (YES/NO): NO